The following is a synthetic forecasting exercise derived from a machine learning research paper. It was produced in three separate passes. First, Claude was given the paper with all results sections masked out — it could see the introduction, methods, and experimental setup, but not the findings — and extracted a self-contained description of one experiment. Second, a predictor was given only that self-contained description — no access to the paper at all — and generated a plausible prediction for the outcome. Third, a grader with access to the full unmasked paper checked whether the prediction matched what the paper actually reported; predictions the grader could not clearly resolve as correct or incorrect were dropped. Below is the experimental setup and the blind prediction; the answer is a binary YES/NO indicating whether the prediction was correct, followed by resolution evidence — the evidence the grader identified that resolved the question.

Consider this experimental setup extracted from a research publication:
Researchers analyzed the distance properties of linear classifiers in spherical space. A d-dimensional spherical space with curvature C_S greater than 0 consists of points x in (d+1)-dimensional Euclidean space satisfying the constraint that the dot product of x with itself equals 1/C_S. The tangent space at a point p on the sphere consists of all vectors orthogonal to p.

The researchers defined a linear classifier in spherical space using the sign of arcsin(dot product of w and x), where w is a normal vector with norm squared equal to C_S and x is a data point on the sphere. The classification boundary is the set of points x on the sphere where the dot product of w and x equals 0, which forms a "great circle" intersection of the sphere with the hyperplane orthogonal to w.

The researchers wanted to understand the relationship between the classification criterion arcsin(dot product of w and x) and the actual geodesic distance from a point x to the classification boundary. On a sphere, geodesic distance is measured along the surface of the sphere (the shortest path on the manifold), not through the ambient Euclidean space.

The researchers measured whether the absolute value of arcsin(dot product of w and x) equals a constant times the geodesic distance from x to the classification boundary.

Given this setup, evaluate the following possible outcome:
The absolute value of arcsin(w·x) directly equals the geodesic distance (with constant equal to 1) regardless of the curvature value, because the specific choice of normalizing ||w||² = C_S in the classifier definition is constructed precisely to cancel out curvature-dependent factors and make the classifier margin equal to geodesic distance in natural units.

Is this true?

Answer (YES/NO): NO